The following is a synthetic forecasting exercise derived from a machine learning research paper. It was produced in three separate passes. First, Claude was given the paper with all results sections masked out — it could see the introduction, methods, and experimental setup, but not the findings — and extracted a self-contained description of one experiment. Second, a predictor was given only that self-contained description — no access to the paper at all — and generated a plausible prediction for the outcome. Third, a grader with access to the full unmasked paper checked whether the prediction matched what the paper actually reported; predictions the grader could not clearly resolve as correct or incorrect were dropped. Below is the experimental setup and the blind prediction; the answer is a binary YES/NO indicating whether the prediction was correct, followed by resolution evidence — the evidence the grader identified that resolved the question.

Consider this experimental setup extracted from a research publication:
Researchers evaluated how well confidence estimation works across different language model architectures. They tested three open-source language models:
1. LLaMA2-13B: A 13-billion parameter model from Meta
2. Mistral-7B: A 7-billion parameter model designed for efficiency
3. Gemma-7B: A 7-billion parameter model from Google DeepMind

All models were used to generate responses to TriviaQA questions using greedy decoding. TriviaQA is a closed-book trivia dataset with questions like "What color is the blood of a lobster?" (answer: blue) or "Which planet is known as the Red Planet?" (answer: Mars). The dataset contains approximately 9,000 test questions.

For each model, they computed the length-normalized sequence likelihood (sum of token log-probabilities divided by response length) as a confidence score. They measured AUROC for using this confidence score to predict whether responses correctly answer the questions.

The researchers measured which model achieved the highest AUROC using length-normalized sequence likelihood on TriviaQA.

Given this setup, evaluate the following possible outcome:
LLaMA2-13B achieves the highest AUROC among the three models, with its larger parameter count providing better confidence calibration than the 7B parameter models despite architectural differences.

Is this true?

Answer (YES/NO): NO